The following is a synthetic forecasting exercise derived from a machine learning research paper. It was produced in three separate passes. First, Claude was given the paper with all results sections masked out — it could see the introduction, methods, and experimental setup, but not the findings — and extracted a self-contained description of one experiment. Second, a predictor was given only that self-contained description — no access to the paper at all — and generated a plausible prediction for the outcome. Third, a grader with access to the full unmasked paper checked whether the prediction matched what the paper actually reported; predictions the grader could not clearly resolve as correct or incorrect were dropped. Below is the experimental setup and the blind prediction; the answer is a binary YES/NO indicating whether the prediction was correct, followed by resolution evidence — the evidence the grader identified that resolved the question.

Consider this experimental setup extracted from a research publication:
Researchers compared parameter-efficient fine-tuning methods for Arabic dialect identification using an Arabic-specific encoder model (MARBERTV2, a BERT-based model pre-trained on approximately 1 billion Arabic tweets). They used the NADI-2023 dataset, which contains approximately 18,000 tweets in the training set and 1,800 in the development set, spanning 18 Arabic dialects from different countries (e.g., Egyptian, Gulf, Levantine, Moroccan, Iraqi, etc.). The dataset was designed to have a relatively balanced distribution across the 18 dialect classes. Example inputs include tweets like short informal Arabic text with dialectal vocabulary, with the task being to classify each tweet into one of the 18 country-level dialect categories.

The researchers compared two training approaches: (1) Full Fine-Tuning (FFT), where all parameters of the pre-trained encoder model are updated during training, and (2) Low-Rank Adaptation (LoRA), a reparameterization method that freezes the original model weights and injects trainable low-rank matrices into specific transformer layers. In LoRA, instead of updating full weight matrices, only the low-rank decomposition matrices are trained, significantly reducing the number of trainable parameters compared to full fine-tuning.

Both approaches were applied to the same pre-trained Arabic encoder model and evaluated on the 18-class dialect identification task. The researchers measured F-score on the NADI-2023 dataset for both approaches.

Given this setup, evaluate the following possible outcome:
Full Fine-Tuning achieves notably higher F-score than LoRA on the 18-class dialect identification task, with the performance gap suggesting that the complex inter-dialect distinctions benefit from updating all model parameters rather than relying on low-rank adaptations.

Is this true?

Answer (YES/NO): NO